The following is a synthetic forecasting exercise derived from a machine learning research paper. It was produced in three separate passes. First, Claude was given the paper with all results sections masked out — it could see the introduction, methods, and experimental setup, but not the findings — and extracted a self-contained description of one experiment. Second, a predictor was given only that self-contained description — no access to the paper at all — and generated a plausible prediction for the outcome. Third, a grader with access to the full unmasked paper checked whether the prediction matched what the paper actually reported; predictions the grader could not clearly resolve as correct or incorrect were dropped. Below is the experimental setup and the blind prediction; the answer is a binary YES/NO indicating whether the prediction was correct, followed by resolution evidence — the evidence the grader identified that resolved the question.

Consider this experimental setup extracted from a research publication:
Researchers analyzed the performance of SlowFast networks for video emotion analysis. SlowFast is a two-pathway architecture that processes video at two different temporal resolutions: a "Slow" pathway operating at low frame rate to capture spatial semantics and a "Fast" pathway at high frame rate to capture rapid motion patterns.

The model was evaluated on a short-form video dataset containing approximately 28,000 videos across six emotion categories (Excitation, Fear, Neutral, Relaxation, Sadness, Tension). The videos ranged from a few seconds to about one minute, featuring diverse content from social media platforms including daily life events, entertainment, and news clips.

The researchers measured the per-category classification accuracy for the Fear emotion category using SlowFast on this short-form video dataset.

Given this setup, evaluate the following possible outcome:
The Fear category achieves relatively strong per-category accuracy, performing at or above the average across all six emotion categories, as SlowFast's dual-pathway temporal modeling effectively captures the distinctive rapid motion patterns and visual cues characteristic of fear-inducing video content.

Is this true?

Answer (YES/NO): NO